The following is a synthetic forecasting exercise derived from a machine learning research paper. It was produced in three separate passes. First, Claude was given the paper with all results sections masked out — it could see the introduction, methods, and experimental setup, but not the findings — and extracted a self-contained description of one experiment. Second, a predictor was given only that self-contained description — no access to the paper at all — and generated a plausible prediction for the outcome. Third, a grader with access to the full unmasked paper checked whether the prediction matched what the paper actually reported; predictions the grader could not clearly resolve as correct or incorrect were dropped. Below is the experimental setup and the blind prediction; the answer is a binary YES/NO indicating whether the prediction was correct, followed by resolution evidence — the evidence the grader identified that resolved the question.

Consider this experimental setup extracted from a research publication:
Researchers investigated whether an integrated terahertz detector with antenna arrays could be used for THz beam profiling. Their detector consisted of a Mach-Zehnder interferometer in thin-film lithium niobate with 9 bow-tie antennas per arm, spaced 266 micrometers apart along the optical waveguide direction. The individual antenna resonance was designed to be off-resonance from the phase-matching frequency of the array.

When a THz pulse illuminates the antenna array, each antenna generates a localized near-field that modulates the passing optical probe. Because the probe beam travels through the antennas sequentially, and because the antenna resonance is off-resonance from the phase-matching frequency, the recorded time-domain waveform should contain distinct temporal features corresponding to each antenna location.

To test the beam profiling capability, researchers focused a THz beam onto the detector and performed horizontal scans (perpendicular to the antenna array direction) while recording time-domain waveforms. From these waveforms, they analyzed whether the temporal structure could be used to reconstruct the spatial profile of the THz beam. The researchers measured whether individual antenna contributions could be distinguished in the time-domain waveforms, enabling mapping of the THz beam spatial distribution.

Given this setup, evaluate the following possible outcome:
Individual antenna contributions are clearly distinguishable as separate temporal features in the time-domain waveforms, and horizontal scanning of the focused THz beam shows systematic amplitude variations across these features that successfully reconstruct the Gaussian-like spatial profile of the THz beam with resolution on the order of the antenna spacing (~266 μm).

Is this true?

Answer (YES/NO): YES